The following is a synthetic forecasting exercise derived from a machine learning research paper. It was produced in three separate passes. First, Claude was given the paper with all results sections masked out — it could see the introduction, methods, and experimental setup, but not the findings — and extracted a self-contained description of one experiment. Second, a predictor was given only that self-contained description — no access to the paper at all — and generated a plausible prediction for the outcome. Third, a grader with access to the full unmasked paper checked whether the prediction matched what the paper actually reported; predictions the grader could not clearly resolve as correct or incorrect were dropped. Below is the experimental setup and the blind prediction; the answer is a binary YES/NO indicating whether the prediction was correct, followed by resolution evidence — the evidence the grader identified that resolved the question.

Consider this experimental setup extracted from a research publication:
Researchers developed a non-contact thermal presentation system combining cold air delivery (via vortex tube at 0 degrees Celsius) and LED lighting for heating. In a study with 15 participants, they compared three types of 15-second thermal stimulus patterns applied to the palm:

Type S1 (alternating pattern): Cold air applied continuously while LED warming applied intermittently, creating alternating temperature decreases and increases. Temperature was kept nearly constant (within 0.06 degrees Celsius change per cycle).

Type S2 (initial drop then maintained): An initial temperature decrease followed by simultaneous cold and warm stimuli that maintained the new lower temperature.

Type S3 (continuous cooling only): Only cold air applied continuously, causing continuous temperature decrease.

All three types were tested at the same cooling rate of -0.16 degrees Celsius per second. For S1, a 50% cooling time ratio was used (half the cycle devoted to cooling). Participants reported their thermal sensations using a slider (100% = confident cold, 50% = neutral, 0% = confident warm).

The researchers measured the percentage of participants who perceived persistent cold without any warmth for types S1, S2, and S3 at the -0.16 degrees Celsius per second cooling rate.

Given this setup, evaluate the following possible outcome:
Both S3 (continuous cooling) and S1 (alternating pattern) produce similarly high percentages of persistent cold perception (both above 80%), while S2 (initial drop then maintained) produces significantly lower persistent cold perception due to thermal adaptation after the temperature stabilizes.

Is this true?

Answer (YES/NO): NO